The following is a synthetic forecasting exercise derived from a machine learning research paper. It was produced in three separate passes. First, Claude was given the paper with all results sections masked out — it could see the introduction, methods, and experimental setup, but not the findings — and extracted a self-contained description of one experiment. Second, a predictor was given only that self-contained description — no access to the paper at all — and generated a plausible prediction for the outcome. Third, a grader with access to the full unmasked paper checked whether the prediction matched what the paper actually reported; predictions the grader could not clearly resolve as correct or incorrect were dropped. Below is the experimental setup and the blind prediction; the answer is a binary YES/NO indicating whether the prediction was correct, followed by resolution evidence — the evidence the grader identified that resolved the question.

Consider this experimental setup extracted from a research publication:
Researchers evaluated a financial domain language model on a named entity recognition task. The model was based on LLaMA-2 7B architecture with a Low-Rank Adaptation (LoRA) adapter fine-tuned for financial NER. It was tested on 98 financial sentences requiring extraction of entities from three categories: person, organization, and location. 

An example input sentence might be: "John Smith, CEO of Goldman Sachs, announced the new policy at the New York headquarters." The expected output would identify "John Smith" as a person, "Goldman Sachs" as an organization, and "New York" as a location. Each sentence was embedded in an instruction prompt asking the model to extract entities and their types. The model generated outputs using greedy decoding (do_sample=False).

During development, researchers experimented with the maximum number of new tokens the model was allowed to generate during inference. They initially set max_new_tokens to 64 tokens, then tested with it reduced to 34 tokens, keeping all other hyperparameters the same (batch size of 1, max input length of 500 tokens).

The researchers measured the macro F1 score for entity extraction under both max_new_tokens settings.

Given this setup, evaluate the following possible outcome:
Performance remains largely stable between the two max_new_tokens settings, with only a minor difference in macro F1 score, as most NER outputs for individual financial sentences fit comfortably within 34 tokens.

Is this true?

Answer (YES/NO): NO